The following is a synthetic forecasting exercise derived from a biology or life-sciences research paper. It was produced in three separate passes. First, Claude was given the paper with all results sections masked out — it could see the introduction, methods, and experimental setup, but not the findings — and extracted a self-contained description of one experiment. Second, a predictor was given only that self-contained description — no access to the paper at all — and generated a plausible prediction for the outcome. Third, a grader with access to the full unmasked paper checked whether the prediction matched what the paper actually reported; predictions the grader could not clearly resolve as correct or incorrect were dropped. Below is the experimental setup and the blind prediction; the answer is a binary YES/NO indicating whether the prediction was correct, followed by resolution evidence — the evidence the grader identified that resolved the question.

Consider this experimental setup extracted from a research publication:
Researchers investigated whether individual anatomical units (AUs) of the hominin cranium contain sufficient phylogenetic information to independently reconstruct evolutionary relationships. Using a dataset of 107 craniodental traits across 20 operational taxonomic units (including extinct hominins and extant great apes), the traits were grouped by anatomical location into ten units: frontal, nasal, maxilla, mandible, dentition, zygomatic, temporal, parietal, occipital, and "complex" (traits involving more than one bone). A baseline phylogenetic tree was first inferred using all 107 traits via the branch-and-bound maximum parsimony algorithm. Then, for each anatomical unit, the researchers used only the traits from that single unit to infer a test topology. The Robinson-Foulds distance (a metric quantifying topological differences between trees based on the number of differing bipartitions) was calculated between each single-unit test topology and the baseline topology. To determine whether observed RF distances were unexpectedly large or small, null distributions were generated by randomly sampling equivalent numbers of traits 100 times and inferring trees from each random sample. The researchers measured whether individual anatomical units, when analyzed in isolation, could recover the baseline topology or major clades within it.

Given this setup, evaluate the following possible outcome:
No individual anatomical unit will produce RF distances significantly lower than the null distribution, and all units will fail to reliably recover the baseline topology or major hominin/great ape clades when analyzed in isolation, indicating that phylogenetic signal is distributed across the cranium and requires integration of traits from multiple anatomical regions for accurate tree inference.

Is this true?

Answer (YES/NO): YES